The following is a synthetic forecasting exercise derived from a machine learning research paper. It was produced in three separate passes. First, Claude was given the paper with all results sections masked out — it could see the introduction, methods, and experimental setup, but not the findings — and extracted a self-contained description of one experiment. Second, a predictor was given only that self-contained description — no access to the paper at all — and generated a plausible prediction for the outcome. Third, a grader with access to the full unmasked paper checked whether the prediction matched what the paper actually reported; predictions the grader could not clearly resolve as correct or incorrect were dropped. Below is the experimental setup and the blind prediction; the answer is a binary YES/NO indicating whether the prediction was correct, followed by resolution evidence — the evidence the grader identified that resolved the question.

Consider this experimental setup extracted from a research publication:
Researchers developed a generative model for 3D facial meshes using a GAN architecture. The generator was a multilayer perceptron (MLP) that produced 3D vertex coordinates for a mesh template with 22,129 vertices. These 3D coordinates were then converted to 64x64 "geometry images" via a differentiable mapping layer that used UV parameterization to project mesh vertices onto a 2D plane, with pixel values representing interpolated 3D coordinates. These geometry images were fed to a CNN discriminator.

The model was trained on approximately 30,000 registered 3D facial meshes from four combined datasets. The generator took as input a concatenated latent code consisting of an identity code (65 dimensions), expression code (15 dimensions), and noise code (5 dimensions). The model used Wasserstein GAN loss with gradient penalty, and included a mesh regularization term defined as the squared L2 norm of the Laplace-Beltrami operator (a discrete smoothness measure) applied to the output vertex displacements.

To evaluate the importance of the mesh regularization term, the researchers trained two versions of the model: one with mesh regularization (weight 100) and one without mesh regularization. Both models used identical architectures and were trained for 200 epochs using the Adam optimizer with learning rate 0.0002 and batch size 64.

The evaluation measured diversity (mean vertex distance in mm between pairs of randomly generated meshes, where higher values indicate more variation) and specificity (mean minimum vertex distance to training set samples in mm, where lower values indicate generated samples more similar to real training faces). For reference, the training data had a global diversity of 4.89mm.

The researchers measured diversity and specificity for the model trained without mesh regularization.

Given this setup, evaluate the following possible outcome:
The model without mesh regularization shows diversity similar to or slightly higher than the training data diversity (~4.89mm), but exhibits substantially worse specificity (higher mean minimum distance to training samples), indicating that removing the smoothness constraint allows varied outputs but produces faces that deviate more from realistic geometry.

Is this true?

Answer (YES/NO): NO